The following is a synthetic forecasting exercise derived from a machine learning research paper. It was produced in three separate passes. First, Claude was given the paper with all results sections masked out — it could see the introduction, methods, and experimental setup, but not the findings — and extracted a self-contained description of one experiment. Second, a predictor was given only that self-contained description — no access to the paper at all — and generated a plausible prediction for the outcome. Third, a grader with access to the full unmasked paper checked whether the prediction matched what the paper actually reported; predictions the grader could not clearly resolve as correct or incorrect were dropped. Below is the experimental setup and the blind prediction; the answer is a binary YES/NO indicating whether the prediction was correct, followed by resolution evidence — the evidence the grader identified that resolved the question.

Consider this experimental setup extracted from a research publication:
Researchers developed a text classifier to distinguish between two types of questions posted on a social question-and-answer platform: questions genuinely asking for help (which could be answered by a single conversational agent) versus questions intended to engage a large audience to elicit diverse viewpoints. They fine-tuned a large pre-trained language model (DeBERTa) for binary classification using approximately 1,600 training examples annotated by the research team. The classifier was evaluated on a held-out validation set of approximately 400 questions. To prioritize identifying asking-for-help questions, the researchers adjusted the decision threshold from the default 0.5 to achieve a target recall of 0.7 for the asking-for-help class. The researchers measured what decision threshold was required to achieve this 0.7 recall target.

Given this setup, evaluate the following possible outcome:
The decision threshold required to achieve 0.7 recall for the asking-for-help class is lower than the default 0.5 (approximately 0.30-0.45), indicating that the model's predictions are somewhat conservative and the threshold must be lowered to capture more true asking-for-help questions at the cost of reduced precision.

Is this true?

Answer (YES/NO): NO